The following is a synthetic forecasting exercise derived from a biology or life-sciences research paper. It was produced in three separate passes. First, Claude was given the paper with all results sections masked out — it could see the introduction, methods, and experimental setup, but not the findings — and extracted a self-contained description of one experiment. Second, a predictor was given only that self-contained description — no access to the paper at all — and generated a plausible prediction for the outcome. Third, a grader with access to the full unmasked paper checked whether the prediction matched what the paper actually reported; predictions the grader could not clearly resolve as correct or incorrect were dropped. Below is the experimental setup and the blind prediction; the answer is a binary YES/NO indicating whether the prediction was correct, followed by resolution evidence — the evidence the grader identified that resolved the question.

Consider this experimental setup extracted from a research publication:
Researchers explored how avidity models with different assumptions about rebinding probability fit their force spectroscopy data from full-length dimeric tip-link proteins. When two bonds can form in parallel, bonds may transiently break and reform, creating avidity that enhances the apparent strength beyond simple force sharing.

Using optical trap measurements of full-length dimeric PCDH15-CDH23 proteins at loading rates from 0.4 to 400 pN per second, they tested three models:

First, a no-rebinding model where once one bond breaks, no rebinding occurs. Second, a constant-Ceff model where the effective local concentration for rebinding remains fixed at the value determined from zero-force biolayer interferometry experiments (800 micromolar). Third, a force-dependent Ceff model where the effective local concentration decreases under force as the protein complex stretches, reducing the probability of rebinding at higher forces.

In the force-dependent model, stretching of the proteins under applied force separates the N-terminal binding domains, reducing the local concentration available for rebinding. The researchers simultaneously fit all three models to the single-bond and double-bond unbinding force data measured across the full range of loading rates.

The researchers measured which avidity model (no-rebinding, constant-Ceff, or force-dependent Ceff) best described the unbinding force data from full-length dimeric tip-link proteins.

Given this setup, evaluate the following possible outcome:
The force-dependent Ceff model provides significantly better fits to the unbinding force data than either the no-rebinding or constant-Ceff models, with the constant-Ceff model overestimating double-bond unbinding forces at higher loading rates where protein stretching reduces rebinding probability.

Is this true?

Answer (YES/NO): YES